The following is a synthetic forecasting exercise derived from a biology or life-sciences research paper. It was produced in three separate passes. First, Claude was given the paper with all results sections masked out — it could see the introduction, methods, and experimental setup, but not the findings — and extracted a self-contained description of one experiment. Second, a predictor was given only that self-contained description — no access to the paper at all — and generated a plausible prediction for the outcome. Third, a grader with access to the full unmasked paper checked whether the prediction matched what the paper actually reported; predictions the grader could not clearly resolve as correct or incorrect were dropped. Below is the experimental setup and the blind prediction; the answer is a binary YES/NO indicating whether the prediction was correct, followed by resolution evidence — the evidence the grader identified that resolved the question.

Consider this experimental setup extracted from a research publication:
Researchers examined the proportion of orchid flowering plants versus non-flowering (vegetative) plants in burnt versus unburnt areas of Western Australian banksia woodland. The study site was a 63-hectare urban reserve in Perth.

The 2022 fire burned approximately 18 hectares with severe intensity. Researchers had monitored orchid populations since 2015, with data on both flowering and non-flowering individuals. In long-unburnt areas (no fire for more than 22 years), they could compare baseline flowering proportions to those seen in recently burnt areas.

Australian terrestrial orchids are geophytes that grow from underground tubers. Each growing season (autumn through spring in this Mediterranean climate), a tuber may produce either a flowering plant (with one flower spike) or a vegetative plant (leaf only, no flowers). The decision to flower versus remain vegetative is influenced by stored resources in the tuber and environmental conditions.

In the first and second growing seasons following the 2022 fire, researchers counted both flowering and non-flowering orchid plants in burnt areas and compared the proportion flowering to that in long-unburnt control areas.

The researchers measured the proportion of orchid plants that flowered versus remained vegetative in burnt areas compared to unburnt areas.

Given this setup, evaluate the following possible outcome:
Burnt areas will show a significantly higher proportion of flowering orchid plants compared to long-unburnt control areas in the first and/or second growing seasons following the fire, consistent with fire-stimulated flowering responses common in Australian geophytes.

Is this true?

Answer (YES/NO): NO